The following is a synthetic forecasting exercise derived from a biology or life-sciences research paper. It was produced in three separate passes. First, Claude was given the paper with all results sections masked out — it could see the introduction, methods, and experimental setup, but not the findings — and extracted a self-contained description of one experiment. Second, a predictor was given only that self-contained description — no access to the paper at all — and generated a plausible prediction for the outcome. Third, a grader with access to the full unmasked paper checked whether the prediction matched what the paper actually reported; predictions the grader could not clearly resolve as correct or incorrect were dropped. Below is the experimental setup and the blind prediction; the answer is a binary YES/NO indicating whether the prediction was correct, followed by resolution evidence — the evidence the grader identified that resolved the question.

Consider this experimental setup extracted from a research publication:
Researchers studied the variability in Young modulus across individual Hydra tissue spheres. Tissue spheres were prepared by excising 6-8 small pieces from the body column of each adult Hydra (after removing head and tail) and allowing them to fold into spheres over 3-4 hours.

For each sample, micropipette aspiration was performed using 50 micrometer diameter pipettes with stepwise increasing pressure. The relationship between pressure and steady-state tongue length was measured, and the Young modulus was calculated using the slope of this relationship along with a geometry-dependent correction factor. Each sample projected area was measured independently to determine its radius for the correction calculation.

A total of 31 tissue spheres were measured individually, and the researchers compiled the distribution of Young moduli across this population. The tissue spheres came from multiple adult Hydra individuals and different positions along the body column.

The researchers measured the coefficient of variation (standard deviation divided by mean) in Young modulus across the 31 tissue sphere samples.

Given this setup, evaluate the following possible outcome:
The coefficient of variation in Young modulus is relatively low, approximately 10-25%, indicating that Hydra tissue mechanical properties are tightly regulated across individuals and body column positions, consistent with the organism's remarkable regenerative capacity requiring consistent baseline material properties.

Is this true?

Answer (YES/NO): NO